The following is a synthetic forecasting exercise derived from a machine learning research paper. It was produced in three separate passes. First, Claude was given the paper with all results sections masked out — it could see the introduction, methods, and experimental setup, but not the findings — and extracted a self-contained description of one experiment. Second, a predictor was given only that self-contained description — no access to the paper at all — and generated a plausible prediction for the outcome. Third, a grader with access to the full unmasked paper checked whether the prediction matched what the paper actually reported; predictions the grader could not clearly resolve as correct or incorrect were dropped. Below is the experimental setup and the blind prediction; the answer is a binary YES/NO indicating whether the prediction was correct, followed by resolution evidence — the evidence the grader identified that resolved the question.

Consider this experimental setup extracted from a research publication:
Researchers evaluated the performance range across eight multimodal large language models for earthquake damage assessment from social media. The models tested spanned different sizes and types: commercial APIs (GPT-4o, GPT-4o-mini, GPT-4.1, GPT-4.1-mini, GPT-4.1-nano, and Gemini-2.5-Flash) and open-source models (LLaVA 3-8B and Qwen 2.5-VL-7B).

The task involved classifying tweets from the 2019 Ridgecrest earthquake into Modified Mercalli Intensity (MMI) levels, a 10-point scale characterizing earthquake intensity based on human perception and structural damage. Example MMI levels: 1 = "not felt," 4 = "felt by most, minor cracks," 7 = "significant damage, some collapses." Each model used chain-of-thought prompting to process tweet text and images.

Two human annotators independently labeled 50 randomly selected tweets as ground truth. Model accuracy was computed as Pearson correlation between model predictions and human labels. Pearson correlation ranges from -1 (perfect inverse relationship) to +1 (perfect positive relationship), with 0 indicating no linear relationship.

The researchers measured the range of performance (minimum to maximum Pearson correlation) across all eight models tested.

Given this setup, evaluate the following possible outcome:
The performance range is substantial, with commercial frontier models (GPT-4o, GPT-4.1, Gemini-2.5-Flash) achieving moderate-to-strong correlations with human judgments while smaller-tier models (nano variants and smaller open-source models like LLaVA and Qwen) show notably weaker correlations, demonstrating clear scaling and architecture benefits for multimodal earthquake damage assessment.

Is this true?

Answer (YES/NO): NO